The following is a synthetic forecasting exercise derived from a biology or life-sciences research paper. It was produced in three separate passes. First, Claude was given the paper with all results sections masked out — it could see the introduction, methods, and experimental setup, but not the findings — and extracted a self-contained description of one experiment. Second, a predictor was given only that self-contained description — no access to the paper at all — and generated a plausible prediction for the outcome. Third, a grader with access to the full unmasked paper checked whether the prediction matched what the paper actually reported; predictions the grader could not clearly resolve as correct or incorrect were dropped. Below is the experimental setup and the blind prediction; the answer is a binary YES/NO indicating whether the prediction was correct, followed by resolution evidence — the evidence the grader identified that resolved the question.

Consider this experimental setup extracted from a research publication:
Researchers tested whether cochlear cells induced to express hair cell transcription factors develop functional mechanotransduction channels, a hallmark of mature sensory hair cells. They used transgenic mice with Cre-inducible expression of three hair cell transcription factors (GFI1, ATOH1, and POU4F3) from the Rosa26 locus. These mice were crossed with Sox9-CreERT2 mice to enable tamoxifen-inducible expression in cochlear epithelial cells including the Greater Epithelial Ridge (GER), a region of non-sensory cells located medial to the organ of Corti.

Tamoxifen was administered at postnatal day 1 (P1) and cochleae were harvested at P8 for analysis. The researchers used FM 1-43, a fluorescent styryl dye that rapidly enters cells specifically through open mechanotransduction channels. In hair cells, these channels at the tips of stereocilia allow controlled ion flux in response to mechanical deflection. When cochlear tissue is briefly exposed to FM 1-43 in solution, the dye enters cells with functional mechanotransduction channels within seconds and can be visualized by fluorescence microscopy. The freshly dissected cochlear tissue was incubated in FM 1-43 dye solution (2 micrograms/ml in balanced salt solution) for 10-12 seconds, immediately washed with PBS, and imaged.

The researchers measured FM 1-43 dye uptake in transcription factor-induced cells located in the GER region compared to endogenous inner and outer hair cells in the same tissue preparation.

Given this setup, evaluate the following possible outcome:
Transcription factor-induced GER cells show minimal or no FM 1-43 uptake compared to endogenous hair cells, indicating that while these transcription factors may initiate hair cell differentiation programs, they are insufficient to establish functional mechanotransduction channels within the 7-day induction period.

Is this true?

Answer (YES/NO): NO